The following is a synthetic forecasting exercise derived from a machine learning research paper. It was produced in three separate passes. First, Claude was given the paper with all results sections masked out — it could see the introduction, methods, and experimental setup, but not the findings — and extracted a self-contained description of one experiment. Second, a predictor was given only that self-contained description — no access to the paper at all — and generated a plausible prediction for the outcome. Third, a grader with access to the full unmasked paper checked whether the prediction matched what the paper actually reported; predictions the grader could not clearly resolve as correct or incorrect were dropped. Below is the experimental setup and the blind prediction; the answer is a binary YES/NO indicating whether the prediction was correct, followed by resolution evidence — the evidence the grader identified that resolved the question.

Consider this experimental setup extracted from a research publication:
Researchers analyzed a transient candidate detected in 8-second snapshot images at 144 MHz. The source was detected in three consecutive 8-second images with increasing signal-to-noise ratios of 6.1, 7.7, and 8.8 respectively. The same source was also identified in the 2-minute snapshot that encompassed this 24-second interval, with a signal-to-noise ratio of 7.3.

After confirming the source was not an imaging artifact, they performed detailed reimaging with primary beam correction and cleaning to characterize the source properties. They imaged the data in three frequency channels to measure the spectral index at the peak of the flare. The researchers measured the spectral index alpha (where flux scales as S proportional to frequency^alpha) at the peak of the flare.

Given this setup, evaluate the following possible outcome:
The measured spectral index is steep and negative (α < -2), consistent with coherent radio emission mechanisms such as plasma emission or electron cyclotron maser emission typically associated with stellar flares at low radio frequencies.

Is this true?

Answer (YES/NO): NO